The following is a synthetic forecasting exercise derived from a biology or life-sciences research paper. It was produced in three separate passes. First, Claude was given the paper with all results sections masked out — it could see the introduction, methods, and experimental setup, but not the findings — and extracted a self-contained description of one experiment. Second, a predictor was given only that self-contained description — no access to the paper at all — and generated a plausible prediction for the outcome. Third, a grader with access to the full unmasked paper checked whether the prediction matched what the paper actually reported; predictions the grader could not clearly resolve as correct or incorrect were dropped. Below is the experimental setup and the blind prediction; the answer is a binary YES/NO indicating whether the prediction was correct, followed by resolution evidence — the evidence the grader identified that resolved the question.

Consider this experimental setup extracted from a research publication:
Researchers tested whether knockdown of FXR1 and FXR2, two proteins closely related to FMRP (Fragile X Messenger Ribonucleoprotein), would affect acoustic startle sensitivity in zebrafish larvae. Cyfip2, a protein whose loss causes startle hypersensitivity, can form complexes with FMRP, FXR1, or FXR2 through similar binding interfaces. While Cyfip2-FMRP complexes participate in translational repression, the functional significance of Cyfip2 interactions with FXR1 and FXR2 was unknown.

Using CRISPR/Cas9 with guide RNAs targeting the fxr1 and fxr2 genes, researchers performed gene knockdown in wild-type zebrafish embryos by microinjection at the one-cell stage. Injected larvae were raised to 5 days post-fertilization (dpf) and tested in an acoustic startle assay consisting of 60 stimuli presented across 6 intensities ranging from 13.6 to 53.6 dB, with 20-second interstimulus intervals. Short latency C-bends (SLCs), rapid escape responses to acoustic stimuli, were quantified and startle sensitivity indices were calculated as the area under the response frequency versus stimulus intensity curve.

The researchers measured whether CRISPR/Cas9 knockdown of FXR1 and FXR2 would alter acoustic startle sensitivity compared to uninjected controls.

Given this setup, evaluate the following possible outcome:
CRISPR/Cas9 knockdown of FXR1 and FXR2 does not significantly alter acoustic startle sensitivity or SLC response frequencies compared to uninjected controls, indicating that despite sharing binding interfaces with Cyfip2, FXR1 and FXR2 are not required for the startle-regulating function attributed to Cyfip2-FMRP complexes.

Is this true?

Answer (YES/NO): YES